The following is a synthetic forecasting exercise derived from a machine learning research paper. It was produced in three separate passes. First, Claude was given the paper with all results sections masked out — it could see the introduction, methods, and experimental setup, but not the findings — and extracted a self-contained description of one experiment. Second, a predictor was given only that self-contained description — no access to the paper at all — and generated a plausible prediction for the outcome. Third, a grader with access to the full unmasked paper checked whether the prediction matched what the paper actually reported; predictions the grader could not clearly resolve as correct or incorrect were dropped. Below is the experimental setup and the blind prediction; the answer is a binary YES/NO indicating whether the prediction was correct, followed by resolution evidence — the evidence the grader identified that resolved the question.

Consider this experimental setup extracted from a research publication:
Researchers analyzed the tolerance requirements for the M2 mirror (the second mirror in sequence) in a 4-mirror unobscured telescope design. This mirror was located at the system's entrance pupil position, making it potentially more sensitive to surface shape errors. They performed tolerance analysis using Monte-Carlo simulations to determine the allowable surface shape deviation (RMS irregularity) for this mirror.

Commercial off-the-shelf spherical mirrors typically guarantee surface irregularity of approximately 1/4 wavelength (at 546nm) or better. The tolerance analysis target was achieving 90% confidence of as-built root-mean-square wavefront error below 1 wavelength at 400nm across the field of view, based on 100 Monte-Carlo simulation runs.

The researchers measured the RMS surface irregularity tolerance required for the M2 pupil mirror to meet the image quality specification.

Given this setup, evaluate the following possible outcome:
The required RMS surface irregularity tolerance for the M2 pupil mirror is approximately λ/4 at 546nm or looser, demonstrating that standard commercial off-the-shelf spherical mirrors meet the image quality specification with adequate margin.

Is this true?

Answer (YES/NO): NO